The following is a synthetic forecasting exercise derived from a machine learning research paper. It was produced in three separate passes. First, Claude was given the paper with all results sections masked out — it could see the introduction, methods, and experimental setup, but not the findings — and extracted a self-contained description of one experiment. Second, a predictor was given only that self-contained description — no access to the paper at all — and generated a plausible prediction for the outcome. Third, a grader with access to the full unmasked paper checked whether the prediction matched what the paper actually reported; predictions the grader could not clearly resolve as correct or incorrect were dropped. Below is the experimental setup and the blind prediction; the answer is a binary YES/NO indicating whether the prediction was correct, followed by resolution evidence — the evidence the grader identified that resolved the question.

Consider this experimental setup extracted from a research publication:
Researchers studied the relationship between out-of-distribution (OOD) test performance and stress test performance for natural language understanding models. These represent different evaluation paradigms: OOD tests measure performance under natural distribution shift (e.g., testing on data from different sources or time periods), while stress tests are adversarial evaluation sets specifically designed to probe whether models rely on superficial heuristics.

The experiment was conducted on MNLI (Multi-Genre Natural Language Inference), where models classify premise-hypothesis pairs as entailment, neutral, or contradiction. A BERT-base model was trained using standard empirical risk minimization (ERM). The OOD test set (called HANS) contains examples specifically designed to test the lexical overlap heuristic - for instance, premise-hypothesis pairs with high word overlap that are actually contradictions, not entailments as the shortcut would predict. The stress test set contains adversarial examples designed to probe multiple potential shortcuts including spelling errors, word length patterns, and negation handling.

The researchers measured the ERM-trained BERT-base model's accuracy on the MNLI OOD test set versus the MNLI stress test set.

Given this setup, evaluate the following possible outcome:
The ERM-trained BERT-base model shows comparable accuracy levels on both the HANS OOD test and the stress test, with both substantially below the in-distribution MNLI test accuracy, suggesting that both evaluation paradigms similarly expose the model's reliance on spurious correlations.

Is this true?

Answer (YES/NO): YES